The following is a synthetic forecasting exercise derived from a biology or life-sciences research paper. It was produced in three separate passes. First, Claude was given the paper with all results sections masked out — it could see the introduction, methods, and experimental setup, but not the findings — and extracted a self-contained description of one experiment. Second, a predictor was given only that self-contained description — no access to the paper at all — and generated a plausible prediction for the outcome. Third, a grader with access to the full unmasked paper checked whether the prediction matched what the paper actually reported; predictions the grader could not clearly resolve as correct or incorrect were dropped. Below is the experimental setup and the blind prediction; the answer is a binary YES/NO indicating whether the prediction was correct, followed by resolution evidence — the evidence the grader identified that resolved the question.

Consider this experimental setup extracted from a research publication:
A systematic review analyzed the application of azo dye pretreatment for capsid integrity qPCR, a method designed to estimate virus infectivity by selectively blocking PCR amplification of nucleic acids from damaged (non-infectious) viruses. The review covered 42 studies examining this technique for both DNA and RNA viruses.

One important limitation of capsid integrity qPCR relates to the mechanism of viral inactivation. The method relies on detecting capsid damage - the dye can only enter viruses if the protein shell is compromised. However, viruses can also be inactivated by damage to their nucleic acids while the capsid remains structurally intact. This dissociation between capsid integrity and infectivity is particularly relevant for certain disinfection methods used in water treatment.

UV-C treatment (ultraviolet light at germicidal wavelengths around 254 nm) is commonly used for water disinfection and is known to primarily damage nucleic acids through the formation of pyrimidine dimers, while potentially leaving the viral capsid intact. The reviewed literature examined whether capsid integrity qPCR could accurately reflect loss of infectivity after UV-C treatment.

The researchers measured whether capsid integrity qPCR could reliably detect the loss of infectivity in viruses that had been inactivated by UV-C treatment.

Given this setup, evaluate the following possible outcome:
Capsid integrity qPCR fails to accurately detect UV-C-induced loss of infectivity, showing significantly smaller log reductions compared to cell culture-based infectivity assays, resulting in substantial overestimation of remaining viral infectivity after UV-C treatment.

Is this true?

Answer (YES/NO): YES